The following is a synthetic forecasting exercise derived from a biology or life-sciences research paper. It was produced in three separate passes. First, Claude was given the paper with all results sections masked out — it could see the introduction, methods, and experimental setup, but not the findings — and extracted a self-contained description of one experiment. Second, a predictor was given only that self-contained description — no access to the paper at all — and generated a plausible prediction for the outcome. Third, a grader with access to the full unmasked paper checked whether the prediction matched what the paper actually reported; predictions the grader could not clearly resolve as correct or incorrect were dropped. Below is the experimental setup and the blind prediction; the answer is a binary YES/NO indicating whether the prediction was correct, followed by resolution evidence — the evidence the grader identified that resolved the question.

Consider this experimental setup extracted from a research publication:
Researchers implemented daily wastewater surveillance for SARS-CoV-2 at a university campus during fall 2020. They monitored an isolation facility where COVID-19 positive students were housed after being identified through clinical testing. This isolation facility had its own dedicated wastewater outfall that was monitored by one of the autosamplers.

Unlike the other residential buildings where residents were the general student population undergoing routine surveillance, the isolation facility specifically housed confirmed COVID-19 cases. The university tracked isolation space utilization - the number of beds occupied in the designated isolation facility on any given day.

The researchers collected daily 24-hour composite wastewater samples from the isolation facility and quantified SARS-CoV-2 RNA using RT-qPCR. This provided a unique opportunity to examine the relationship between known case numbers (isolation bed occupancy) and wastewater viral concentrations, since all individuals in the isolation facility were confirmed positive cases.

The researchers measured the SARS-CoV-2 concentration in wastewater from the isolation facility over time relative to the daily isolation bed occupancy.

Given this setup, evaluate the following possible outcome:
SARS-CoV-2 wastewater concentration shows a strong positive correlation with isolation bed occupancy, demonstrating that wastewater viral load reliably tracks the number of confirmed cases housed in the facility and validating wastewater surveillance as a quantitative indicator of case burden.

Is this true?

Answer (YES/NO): NO